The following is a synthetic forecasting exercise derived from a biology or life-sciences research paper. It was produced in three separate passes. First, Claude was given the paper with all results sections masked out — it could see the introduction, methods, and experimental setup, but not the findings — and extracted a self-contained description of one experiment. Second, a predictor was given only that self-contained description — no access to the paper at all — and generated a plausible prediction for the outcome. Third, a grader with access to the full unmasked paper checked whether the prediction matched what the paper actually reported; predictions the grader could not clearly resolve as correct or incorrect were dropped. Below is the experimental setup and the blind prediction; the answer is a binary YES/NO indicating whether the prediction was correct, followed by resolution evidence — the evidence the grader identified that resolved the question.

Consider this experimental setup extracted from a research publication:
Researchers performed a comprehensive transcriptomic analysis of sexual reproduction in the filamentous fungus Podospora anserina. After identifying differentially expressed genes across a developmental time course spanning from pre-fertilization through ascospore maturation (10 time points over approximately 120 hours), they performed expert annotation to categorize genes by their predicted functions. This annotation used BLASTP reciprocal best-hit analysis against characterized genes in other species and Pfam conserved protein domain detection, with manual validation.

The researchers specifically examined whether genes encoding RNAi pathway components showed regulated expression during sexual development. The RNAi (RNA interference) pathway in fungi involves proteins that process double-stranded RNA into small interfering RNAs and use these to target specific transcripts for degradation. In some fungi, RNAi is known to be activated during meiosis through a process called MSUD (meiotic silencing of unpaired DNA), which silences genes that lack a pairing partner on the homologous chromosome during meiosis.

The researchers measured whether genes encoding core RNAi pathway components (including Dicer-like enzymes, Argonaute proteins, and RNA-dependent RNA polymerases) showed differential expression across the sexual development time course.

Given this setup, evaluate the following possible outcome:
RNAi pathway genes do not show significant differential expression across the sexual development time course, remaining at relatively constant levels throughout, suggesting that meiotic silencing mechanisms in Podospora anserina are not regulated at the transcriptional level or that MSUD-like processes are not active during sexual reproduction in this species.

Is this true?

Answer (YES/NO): NO